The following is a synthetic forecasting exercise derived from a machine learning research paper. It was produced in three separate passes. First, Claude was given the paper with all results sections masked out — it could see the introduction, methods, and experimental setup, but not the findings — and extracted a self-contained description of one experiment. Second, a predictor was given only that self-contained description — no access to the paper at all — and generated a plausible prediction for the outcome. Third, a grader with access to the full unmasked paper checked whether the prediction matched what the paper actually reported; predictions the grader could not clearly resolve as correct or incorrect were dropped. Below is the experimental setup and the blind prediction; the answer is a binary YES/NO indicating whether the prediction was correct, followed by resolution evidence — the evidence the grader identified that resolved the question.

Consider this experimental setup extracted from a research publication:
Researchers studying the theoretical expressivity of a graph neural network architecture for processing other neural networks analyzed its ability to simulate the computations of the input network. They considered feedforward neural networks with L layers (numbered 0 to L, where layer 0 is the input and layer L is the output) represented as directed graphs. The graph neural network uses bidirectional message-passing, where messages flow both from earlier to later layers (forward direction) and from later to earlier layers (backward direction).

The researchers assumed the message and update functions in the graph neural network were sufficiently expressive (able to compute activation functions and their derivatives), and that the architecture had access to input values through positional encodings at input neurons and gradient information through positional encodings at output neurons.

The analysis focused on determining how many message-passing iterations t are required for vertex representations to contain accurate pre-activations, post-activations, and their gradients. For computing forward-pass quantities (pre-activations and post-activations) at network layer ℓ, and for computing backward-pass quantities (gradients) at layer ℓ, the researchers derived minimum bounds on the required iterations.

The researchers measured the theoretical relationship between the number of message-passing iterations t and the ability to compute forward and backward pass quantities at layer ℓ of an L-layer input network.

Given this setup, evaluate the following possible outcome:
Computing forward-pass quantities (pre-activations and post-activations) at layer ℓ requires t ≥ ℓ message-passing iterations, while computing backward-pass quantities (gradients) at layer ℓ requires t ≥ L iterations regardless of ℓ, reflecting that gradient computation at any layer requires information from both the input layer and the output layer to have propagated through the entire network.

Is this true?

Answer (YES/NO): NO